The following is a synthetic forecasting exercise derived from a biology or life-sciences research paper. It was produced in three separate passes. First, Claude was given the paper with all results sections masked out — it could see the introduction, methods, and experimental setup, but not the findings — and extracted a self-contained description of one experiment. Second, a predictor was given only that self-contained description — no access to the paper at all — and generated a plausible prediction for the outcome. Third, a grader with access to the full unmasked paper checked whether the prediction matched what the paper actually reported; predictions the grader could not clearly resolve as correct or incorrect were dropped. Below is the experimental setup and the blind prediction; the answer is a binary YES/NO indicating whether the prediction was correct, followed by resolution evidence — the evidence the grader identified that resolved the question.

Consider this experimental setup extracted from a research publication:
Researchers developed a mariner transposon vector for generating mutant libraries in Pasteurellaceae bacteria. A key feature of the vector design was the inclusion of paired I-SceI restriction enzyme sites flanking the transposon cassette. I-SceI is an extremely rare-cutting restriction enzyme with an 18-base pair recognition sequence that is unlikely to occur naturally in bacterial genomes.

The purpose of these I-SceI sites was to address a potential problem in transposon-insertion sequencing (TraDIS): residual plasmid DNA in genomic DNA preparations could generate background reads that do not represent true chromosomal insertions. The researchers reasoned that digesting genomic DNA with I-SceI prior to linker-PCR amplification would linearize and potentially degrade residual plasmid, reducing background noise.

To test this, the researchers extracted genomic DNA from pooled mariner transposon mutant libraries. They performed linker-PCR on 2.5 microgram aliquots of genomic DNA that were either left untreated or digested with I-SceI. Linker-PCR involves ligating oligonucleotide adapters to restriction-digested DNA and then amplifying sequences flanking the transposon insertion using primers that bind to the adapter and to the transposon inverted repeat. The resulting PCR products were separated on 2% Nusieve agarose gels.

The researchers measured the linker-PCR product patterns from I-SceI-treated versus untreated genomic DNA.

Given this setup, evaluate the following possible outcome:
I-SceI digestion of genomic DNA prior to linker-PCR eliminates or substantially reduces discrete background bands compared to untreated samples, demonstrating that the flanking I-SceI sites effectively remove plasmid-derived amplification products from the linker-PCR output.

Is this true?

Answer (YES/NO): YES